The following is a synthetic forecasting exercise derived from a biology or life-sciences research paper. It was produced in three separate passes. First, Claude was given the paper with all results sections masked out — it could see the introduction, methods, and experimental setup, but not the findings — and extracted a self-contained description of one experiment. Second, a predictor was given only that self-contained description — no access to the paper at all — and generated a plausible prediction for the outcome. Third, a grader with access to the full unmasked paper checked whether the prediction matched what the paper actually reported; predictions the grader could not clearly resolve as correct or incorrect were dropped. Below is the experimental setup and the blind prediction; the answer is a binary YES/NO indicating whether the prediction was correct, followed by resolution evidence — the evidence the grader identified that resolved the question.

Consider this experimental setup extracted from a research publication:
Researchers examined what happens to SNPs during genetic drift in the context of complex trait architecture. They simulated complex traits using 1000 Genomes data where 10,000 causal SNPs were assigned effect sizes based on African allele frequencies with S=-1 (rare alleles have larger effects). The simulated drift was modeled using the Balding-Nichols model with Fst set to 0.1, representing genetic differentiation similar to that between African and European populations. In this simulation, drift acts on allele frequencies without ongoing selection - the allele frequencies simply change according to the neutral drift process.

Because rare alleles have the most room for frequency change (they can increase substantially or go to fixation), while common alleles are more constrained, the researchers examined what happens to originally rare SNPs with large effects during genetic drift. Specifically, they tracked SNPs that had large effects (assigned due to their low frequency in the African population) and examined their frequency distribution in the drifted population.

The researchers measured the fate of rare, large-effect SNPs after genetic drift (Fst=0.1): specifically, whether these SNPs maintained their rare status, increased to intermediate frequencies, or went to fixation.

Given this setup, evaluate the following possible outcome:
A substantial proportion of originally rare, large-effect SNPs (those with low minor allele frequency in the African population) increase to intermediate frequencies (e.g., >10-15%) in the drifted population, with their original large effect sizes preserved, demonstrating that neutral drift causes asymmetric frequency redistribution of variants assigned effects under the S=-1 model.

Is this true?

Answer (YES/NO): NO